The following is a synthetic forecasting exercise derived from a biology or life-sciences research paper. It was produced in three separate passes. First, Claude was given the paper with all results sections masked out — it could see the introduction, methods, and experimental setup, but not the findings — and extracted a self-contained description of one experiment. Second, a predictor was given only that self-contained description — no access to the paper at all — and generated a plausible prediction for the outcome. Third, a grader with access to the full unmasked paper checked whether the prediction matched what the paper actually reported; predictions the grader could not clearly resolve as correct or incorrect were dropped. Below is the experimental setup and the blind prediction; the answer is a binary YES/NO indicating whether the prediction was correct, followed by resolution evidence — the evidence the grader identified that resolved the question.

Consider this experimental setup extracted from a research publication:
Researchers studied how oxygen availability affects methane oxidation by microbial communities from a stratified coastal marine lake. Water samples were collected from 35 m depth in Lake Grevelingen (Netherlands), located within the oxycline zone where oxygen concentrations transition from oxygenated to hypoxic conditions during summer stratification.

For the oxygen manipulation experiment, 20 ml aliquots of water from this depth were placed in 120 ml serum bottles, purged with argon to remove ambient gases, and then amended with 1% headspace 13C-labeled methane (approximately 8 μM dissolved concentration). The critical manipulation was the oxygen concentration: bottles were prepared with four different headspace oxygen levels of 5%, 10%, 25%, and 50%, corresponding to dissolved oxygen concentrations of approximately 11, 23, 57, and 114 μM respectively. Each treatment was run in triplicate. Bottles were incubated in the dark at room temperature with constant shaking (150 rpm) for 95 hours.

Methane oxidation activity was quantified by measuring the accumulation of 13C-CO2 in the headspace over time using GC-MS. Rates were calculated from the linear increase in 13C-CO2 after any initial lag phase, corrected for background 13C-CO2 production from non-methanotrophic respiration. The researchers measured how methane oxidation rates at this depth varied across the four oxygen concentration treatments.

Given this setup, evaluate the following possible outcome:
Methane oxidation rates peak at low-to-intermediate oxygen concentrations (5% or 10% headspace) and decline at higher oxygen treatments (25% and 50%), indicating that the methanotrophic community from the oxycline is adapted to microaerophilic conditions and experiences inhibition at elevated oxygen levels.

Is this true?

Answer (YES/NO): NO